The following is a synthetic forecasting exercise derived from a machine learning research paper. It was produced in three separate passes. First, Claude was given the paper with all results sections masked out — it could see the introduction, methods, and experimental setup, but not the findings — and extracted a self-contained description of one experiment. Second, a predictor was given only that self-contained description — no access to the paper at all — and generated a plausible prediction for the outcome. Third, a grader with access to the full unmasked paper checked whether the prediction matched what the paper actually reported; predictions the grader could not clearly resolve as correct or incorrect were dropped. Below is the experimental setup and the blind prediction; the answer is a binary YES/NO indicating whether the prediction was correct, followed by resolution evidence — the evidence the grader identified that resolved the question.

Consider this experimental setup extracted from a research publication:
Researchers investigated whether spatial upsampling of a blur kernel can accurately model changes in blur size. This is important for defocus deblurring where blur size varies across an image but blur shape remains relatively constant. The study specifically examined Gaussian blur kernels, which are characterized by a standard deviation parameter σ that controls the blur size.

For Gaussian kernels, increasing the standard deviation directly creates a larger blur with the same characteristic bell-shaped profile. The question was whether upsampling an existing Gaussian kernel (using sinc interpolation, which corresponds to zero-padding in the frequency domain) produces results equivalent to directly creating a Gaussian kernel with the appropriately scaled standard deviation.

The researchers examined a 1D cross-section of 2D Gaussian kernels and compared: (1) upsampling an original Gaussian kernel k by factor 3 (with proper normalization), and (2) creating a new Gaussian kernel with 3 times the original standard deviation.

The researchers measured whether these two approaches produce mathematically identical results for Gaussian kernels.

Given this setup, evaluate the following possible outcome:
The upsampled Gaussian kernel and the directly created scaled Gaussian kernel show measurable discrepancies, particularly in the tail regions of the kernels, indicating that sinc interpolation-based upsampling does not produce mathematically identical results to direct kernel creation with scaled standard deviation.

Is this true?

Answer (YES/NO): NO